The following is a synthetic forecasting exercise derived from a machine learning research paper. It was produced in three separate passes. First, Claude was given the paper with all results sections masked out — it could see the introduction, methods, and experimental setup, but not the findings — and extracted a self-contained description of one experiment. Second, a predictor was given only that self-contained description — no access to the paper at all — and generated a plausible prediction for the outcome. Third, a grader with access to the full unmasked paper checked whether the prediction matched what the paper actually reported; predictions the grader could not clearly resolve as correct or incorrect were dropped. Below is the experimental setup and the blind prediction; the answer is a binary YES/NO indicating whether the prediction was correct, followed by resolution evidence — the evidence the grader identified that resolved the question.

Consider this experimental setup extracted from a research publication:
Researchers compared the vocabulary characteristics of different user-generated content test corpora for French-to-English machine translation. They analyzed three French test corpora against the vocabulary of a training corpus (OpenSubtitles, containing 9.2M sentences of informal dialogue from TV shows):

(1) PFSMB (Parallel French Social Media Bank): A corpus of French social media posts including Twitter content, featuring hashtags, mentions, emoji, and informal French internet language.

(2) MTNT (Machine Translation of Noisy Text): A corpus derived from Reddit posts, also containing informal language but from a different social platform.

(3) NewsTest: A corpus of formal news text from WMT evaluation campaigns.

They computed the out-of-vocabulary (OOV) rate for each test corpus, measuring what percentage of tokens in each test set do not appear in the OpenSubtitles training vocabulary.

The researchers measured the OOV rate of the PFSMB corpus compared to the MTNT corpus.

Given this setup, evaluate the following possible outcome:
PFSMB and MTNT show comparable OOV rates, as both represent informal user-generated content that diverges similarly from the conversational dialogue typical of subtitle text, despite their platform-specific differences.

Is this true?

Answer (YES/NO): NO